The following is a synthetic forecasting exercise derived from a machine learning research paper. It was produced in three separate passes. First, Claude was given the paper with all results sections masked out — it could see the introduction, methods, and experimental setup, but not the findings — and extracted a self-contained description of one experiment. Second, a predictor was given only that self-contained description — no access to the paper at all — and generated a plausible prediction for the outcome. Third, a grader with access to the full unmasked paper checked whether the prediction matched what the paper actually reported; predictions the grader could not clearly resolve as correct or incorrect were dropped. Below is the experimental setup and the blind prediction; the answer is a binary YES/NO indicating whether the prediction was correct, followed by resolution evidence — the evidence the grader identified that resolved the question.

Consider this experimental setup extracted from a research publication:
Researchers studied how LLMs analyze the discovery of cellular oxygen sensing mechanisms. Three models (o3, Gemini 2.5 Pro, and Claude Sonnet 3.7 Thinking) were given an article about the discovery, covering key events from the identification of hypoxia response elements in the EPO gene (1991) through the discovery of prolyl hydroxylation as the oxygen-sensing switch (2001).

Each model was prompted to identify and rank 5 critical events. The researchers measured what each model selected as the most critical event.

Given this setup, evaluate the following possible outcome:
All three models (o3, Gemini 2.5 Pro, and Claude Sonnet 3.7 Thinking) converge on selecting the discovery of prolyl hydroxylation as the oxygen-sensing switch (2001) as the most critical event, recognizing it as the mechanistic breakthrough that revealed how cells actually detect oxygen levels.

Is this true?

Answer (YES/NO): YES